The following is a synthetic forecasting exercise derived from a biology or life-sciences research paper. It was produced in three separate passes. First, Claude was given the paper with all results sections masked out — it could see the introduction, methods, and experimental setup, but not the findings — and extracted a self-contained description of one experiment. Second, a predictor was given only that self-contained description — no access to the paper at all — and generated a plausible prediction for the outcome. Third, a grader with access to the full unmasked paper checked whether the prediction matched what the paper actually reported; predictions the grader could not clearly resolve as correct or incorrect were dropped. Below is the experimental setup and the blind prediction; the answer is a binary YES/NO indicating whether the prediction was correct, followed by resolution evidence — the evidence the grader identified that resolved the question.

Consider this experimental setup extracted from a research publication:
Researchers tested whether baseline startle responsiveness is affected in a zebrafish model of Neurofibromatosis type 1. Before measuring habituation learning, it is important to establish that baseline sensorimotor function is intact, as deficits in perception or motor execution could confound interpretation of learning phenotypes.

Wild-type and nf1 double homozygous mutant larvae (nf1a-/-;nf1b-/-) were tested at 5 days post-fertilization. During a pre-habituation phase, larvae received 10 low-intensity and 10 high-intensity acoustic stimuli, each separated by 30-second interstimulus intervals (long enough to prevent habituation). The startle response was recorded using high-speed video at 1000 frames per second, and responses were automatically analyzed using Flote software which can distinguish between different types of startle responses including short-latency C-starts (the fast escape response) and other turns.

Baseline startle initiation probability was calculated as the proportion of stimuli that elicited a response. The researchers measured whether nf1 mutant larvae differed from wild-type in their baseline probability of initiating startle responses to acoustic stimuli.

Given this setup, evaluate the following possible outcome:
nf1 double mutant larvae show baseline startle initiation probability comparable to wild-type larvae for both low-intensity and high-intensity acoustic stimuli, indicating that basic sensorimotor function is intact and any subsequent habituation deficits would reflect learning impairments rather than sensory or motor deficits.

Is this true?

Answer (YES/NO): NO